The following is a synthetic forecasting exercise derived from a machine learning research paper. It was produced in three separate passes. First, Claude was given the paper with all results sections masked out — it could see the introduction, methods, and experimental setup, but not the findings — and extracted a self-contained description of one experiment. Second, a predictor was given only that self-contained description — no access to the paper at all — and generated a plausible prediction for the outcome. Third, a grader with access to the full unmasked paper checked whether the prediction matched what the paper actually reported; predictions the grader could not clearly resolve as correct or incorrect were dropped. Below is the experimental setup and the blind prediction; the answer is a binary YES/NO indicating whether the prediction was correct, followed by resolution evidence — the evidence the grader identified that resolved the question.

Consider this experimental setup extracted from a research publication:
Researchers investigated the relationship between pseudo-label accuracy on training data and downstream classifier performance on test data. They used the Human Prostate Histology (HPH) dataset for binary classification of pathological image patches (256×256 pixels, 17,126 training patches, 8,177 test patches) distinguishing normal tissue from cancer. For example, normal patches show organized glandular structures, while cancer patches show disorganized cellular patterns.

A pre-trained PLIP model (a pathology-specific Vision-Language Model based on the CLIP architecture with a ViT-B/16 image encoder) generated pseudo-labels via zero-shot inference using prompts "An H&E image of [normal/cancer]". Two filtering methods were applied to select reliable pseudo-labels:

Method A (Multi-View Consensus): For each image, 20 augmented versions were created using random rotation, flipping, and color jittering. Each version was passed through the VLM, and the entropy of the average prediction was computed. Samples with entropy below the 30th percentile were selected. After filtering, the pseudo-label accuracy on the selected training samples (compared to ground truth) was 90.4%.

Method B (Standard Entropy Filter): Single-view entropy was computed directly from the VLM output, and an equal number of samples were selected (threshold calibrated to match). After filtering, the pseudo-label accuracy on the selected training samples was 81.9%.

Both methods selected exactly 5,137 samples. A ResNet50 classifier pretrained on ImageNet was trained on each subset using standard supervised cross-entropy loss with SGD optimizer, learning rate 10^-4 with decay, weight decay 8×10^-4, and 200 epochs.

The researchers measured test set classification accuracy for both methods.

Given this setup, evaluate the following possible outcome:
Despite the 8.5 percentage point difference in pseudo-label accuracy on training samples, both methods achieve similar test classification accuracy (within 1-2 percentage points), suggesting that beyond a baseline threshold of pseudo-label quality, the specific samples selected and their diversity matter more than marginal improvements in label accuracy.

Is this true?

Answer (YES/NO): NO